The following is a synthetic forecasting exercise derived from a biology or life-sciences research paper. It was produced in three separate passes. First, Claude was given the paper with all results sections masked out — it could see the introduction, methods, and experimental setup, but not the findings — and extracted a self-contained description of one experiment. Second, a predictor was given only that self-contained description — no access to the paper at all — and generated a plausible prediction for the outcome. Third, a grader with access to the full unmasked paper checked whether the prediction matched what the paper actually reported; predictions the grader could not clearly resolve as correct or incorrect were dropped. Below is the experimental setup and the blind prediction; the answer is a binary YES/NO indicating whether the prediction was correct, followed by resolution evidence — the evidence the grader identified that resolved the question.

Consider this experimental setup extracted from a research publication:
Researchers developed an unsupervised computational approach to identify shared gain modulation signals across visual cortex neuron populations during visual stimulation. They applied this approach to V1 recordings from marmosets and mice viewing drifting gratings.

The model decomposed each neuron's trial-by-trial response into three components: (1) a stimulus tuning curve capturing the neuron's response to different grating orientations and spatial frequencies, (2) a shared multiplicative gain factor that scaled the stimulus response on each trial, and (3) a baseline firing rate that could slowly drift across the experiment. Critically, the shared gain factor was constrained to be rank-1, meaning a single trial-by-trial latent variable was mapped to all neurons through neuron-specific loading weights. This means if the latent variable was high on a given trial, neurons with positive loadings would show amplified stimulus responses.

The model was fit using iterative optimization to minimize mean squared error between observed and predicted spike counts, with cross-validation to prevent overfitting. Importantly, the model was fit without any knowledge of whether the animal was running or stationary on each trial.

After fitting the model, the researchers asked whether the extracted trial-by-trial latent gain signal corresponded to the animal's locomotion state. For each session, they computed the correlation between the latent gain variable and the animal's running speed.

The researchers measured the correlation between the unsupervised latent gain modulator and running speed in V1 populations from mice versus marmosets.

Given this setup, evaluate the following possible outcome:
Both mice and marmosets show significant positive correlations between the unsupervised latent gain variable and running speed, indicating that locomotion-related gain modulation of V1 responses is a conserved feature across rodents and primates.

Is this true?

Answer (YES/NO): NO